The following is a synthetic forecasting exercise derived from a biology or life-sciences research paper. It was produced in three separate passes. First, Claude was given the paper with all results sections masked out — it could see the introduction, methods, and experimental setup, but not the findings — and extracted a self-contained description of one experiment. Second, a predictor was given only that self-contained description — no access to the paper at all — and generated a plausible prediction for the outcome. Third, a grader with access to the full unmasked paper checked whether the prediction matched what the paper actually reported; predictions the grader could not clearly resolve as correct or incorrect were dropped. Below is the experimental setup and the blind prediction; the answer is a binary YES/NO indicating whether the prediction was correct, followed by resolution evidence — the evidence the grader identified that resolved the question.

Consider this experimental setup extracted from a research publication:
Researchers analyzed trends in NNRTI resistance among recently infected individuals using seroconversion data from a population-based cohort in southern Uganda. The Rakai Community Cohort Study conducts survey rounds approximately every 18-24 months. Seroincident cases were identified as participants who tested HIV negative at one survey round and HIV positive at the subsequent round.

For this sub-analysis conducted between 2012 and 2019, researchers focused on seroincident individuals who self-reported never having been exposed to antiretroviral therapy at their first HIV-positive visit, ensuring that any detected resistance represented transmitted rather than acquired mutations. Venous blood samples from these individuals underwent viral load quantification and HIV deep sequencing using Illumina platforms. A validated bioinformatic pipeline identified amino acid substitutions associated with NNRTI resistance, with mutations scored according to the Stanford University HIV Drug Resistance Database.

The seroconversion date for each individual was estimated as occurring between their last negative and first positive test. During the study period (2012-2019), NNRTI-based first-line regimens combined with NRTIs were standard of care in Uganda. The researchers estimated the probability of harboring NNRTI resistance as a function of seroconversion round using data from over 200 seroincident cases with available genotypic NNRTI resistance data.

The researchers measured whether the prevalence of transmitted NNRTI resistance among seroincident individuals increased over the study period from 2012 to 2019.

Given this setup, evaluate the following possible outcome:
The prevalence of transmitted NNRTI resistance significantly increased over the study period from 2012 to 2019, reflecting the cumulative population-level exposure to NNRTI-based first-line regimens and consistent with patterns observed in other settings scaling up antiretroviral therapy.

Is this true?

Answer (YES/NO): NO